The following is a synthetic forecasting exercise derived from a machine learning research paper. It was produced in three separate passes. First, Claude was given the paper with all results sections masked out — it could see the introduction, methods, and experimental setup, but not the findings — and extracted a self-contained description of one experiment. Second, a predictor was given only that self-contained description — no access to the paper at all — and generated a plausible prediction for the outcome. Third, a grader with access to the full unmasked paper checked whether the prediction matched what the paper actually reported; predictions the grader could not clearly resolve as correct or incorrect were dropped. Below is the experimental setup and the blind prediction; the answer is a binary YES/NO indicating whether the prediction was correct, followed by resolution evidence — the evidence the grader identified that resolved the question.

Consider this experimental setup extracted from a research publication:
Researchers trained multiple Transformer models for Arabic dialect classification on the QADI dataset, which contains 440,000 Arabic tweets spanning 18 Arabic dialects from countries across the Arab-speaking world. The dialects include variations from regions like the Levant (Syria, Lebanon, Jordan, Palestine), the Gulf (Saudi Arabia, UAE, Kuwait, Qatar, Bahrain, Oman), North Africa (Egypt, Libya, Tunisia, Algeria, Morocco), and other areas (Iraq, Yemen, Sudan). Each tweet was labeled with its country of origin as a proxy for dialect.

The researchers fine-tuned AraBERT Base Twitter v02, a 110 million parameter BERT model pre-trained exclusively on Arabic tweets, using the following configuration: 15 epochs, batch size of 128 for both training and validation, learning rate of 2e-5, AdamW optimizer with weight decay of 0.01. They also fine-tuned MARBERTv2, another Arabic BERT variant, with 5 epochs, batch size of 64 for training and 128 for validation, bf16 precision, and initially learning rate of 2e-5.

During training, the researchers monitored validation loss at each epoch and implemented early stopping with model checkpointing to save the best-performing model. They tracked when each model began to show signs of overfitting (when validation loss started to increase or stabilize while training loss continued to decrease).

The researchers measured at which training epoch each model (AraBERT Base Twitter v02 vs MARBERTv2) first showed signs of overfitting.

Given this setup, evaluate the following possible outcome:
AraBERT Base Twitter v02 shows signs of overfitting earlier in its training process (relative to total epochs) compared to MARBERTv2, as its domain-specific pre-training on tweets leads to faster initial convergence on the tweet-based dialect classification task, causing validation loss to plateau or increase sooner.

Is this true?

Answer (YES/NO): YES